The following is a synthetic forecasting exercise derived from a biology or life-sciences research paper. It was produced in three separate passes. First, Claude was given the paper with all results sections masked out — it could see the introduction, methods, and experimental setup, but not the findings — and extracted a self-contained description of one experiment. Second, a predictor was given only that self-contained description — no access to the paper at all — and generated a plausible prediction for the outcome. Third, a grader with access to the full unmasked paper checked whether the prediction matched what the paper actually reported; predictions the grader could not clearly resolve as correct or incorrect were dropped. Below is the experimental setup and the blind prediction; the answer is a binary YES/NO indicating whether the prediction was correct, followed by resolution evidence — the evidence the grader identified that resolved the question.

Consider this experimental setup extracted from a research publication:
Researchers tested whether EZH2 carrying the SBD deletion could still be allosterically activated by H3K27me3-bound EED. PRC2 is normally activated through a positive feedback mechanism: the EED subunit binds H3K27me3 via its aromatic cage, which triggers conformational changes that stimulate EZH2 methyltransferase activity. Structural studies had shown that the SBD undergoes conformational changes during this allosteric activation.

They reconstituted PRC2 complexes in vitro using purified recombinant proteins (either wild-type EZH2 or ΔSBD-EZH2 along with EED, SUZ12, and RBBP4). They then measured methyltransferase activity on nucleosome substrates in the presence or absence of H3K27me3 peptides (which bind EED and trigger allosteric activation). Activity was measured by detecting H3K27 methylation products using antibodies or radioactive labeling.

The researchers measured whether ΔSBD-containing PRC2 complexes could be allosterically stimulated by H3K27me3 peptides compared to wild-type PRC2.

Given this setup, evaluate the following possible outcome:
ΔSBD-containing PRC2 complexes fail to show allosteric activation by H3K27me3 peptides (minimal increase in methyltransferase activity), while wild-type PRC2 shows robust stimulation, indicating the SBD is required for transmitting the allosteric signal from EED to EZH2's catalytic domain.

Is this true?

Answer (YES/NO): YES